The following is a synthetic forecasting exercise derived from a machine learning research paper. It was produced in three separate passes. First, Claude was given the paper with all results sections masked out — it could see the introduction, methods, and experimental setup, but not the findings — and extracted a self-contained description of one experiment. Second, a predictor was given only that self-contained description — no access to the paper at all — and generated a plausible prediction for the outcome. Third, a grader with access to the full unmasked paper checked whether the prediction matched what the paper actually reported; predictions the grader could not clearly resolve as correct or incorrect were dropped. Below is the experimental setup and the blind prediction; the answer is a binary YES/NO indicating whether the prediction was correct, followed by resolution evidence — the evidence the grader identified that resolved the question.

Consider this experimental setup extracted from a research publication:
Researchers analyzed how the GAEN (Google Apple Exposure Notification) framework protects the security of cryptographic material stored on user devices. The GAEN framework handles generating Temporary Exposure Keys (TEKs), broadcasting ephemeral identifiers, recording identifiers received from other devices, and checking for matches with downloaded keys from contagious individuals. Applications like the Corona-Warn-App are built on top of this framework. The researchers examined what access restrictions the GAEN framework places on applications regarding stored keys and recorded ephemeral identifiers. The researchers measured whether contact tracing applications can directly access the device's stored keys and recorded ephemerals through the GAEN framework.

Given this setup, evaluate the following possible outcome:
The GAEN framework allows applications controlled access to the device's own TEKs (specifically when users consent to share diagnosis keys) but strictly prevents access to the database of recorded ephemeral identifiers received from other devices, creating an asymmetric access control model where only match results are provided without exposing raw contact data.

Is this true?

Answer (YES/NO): NO